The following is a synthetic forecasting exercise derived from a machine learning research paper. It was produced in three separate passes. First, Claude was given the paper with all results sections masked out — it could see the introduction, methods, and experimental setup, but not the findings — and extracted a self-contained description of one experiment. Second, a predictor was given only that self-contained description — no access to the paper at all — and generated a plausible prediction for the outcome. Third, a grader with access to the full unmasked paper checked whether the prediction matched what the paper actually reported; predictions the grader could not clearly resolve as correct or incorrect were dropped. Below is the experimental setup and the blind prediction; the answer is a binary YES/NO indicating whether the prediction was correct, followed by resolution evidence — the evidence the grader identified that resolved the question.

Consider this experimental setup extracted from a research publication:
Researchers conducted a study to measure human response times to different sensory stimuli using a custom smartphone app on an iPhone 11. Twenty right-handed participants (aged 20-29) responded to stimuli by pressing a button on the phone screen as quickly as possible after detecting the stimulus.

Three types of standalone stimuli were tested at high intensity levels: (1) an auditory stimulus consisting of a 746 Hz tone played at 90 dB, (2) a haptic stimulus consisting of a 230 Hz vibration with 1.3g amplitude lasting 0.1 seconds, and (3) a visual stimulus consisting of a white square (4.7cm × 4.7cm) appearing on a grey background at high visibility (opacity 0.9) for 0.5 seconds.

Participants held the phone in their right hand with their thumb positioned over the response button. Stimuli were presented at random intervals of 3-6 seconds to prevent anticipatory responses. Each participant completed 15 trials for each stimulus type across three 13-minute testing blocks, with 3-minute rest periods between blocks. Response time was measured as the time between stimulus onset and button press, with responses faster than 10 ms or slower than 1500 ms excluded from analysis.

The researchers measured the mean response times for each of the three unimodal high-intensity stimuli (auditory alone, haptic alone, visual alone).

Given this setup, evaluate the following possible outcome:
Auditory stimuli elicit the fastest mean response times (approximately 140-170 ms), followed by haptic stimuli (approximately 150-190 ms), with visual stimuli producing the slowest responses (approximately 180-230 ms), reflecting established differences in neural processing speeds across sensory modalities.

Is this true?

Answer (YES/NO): NO